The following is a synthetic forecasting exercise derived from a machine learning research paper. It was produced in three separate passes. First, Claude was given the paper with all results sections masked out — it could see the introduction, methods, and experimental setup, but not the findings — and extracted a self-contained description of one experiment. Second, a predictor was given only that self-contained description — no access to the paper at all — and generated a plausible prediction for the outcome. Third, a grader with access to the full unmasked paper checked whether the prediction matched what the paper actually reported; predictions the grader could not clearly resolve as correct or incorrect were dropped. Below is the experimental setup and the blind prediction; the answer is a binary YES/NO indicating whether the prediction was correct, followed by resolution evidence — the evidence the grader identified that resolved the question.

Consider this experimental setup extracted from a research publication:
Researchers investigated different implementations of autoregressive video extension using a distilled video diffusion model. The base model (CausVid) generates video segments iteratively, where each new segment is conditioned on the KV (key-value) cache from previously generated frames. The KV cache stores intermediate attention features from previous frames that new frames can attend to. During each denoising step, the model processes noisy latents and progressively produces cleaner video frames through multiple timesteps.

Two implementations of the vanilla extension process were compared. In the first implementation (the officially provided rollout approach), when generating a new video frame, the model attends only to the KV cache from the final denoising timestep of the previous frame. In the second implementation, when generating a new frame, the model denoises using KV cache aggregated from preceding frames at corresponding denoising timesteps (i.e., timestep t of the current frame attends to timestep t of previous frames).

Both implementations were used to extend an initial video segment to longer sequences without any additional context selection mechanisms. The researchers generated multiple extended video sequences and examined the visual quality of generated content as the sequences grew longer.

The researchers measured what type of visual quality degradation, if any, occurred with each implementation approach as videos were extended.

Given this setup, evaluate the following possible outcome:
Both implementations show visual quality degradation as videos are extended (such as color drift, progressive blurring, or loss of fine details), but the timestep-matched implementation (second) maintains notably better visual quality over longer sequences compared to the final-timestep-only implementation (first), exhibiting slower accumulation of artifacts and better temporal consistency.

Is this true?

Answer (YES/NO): NO